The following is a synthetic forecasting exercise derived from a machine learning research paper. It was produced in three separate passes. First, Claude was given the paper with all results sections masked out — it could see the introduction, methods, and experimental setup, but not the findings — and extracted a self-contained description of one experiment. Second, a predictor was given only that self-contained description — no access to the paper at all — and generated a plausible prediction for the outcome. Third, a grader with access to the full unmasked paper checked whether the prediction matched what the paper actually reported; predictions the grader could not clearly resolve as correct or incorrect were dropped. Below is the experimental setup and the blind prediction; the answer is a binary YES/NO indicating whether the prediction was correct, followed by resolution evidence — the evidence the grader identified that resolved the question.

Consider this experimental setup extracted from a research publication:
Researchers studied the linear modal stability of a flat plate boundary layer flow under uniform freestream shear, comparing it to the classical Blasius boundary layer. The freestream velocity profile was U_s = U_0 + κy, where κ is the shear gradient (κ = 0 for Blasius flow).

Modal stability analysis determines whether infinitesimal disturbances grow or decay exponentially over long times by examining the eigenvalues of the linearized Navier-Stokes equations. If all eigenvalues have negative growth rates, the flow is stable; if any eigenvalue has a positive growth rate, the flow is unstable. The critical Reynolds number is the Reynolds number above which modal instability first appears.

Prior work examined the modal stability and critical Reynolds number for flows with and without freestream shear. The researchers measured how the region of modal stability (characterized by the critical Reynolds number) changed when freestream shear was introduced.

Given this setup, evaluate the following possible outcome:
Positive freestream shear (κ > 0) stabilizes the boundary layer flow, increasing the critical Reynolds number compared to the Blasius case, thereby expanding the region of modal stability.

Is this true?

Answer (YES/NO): YES